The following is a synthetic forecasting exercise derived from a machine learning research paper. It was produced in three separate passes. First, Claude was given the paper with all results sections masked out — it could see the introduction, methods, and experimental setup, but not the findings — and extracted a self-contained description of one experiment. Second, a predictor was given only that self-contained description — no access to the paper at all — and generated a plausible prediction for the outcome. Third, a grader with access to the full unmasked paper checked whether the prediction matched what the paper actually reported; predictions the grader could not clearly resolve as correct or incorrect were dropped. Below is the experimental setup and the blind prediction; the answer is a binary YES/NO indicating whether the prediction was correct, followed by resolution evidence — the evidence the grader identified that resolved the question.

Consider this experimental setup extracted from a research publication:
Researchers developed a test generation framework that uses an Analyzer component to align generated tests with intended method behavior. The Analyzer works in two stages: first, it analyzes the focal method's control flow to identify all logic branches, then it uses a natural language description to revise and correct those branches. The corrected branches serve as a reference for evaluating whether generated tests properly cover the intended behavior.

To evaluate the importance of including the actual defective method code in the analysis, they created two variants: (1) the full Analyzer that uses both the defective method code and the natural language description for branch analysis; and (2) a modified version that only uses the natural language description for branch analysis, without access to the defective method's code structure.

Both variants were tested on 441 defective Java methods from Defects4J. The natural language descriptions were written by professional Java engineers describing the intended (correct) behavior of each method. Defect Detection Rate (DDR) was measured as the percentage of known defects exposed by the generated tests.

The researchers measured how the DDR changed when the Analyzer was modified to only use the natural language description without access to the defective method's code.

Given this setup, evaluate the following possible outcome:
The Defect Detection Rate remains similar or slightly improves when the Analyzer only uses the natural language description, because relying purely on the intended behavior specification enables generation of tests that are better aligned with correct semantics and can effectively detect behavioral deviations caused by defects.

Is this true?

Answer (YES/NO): NO